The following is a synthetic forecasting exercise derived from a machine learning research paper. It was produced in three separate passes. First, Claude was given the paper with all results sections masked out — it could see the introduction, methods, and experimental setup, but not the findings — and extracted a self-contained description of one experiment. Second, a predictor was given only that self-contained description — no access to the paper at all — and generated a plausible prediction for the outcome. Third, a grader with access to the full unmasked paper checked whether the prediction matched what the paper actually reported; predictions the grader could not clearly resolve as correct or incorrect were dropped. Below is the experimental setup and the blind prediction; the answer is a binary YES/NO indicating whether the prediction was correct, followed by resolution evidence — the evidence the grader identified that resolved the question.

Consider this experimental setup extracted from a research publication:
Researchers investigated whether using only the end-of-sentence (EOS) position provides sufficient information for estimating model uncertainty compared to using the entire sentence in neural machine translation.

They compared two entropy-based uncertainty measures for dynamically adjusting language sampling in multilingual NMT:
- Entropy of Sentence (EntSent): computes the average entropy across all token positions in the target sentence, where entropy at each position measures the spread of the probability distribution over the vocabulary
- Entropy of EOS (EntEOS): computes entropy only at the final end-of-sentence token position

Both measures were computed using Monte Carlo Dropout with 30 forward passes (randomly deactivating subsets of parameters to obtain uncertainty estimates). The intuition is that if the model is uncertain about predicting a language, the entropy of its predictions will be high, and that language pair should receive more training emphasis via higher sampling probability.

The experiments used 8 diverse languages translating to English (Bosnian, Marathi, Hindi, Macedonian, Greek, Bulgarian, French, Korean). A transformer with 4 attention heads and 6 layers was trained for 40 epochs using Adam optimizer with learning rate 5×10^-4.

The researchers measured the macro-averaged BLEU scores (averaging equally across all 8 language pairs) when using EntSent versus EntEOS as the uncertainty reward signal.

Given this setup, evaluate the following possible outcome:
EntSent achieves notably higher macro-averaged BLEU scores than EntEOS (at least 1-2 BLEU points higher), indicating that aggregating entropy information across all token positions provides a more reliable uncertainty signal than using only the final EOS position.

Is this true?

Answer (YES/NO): NO